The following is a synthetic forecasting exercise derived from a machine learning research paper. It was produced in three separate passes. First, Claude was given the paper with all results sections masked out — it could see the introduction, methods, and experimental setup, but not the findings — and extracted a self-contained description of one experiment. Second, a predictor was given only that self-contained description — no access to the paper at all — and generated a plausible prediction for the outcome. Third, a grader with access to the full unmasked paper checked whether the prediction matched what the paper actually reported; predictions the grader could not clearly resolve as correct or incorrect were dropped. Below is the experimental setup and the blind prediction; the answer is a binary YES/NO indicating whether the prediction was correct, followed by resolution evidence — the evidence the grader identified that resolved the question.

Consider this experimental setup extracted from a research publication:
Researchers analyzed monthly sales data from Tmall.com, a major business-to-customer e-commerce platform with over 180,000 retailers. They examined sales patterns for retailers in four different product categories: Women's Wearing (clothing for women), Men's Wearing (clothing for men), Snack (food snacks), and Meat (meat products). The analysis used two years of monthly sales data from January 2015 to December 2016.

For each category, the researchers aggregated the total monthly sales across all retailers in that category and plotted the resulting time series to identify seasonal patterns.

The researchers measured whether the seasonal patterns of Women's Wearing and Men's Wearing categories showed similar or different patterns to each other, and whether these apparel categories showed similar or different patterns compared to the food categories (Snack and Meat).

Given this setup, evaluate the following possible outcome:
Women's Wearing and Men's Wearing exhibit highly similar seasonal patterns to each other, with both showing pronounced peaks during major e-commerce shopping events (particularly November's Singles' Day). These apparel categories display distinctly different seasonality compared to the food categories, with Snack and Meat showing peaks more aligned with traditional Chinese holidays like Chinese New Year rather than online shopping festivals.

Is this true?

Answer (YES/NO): NO